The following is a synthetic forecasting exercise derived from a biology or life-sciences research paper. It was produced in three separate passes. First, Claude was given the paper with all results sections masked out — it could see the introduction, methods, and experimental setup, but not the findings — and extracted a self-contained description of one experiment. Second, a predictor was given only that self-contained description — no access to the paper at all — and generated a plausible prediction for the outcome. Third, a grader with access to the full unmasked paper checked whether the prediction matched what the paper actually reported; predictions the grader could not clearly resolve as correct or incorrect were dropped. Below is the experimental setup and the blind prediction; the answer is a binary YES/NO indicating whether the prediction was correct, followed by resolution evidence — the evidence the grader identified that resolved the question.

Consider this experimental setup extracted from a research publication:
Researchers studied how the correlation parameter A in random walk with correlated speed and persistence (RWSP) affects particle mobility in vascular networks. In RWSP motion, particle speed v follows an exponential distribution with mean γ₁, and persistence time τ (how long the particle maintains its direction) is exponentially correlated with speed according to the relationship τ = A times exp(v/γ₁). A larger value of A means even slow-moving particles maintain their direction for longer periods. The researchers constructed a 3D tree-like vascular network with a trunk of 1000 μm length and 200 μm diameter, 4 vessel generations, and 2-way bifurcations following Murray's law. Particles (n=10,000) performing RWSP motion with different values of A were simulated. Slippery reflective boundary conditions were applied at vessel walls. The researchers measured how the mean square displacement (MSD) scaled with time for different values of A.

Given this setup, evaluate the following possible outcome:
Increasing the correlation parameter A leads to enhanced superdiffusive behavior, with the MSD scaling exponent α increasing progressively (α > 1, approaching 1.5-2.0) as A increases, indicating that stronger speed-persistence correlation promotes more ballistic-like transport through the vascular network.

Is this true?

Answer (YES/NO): NO